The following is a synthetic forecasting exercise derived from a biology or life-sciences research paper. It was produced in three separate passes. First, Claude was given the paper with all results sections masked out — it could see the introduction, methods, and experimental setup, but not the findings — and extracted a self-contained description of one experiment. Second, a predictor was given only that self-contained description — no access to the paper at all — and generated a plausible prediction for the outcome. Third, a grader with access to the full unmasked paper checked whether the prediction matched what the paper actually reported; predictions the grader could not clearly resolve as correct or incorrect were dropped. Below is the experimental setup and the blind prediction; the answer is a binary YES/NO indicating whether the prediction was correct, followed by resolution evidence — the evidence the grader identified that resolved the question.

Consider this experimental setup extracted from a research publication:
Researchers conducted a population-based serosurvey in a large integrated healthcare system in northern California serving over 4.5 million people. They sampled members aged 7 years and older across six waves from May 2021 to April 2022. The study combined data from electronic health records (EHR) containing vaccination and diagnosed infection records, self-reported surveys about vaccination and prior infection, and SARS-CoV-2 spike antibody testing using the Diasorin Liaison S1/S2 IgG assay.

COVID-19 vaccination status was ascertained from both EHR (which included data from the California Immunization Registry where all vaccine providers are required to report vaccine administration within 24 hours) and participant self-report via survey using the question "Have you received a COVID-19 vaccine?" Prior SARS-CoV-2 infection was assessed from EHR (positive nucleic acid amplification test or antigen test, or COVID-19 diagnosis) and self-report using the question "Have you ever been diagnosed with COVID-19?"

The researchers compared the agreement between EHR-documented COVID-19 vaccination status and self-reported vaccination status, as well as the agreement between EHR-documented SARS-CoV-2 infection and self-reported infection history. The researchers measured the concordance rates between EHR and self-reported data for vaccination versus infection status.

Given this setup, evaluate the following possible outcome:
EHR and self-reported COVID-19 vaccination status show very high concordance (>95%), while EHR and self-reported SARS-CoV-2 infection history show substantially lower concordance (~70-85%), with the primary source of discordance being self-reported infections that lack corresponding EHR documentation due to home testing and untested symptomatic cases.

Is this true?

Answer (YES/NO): NO